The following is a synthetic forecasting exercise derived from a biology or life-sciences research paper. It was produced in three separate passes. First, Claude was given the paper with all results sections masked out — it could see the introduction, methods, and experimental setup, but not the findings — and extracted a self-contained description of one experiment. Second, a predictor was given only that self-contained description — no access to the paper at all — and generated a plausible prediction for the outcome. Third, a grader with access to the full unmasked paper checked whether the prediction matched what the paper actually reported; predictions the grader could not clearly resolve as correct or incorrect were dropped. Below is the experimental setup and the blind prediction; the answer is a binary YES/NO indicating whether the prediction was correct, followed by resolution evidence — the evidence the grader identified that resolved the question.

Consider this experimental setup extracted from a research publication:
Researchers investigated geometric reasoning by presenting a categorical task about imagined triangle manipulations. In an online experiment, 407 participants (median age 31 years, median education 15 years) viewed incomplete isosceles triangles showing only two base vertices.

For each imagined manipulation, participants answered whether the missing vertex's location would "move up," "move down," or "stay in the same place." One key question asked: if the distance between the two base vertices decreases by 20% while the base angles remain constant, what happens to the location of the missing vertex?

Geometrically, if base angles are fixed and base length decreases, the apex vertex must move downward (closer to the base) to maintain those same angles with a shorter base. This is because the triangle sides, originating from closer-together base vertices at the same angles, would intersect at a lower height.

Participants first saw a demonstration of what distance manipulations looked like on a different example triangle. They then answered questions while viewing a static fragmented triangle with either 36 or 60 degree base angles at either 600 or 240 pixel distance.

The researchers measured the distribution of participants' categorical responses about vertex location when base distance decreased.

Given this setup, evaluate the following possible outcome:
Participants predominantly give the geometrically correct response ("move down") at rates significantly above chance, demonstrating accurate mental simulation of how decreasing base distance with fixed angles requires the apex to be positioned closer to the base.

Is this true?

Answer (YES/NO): YES